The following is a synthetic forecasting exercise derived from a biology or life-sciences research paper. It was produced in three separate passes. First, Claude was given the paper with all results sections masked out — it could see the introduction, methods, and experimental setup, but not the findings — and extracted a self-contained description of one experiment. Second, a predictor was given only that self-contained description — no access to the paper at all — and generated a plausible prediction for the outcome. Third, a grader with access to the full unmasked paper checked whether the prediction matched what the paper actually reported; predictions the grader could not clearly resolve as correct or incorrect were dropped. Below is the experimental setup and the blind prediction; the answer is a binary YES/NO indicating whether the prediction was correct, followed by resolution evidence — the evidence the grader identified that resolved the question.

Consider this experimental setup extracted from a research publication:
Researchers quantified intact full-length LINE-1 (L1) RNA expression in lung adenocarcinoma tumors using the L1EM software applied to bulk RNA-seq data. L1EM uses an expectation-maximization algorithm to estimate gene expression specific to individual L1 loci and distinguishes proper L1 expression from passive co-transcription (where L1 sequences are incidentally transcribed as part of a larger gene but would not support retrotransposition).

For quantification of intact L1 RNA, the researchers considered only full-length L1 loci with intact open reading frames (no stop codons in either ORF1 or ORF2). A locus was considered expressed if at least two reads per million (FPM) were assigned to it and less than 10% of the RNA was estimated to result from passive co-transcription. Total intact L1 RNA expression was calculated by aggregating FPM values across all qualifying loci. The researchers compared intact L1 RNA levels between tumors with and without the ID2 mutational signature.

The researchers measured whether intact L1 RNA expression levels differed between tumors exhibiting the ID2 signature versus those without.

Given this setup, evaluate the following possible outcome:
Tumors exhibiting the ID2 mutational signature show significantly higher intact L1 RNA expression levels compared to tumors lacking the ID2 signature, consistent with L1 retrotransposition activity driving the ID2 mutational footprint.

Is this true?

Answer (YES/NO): YES